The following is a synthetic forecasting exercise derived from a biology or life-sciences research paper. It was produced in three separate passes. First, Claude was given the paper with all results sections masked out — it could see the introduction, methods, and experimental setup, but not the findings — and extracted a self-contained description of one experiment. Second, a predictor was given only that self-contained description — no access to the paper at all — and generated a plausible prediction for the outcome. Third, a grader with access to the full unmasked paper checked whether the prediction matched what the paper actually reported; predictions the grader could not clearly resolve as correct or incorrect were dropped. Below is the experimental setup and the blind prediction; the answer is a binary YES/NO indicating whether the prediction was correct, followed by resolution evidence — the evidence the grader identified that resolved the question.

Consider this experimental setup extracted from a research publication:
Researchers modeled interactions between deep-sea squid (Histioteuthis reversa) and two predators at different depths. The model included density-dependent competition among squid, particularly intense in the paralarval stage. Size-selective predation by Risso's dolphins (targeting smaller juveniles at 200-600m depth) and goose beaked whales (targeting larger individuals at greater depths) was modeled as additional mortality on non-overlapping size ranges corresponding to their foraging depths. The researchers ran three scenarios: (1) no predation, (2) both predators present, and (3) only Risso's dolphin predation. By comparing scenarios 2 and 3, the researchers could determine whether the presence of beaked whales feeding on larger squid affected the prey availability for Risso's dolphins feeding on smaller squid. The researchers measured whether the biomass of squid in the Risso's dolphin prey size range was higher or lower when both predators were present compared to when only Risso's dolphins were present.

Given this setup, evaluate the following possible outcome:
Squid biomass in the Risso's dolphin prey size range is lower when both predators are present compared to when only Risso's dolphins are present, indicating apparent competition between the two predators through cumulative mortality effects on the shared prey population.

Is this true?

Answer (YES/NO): NO